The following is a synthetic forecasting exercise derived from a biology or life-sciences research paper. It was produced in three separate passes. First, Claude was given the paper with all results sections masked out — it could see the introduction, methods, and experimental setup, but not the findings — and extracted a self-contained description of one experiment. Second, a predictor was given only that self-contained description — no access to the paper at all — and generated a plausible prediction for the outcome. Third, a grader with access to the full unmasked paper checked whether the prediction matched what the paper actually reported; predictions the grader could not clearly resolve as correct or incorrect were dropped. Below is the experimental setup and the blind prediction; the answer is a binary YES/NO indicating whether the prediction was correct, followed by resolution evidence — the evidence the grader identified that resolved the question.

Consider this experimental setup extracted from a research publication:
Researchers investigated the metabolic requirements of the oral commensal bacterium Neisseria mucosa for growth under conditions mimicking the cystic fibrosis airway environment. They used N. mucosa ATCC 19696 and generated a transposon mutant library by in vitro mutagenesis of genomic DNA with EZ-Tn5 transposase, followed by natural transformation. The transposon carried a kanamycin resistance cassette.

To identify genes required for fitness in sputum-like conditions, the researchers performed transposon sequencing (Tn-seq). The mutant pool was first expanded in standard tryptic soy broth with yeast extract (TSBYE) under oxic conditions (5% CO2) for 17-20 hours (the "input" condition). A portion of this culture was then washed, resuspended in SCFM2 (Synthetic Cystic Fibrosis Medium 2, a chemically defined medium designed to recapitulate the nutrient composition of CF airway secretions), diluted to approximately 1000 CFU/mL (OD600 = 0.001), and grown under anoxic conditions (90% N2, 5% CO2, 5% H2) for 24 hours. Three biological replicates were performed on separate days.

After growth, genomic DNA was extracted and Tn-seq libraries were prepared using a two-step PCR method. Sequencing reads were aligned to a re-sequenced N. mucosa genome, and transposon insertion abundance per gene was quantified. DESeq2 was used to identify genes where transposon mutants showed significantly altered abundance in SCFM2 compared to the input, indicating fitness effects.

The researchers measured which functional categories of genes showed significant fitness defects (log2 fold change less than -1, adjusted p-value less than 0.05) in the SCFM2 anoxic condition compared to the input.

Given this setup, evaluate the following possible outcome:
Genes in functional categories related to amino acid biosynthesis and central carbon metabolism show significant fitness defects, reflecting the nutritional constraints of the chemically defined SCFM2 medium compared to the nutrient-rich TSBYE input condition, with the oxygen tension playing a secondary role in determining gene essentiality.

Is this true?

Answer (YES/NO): YES